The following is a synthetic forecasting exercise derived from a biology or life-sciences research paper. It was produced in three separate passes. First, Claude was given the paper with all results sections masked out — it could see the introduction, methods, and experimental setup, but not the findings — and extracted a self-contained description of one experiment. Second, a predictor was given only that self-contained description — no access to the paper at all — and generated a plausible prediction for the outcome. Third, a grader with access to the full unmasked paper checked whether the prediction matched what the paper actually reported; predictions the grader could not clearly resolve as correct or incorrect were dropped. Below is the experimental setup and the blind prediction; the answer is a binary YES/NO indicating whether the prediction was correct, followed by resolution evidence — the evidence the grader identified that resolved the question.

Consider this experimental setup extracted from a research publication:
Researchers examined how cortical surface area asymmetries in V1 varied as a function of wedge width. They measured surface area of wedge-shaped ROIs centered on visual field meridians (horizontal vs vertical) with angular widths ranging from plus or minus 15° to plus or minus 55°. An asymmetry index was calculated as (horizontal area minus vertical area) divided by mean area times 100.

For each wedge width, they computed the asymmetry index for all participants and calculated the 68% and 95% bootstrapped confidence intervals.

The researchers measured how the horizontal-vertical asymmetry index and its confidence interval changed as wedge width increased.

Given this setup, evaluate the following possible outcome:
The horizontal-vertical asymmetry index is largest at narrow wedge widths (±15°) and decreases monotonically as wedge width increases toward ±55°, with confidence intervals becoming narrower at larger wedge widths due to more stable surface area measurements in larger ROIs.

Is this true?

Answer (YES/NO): NO